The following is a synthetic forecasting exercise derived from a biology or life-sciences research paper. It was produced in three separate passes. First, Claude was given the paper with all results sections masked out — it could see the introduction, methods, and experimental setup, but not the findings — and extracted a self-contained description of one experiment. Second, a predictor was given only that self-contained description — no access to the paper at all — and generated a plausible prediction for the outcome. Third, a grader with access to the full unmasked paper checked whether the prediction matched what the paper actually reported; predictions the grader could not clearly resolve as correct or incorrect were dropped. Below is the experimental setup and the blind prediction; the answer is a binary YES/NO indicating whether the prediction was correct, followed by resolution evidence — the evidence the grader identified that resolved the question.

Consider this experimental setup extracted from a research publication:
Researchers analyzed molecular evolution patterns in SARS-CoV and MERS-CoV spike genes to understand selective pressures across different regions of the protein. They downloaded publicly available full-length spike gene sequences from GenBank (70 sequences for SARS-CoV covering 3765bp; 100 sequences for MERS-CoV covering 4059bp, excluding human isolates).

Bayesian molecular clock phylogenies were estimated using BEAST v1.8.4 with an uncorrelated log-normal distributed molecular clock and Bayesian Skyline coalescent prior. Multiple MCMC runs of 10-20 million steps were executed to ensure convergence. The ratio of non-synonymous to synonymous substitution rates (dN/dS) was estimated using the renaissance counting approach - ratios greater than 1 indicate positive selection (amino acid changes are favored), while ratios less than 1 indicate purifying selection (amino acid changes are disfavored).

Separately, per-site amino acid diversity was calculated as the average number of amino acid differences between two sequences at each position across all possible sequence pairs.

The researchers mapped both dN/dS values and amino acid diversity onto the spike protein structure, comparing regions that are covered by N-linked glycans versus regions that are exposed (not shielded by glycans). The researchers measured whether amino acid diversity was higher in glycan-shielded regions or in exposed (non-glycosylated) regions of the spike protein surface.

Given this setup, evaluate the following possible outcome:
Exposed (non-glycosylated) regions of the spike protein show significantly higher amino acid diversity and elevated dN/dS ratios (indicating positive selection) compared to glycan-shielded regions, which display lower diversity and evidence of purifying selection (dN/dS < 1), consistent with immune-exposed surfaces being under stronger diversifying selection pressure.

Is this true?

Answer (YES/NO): YES